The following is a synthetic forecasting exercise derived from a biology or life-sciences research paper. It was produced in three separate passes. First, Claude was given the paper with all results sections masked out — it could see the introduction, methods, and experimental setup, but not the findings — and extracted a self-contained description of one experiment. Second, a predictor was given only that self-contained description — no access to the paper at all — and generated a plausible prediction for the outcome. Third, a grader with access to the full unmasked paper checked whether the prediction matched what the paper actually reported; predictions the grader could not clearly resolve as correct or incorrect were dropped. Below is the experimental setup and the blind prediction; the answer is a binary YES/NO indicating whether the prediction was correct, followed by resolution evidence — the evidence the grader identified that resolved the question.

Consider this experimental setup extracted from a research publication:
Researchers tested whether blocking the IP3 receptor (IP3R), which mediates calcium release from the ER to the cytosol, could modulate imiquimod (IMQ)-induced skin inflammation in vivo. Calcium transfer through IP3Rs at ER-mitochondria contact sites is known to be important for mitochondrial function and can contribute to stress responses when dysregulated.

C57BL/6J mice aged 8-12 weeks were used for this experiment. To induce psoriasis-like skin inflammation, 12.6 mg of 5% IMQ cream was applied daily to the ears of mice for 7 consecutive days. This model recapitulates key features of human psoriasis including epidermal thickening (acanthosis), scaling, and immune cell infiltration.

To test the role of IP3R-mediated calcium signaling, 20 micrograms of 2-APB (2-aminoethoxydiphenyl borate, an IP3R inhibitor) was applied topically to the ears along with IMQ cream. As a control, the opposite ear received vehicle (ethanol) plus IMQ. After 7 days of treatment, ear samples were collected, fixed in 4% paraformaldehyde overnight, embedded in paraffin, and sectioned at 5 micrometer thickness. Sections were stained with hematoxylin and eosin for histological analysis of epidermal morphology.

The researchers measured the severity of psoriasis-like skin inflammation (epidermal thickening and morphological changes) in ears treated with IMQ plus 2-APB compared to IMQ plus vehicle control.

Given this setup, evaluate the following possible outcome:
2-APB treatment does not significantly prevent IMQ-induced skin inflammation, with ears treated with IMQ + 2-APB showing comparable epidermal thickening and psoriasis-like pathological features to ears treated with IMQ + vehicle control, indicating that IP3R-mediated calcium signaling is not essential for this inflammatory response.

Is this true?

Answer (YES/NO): NO